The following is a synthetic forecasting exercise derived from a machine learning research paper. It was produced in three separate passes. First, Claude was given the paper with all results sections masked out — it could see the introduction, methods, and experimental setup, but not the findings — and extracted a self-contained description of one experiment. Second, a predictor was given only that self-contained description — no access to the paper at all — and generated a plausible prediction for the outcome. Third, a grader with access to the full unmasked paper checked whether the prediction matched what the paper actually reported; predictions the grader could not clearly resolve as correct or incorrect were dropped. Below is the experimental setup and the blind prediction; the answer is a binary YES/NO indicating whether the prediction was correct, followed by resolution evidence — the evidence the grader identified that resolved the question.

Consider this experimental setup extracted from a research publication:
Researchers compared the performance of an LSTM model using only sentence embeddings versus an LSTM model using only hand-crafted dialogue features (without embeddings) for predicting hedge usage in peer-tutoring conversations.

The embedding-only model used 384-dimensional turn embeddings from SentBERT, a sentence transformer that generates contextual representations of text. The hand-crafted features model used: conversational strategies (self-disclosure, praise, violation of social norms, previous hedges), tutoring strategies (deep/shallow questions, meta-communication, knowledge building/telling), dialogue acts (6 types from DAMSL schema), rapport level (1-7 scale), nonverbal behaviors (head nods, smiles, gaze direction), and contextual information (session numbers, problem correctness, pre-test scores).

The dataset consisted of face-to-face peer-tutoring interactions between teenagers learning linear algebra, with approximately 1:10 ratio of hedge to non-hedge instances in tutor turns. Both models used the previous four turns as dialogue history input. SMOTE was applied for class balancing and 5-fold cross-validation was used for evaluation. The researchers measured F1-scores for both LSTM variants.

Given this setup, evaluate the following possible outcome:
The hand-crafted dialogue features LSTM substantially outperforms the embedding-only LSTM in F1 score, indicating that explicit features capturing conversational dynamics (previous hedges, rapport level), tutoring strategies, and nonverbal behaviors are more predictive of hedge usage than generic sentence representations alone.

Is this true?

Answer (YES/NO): NO